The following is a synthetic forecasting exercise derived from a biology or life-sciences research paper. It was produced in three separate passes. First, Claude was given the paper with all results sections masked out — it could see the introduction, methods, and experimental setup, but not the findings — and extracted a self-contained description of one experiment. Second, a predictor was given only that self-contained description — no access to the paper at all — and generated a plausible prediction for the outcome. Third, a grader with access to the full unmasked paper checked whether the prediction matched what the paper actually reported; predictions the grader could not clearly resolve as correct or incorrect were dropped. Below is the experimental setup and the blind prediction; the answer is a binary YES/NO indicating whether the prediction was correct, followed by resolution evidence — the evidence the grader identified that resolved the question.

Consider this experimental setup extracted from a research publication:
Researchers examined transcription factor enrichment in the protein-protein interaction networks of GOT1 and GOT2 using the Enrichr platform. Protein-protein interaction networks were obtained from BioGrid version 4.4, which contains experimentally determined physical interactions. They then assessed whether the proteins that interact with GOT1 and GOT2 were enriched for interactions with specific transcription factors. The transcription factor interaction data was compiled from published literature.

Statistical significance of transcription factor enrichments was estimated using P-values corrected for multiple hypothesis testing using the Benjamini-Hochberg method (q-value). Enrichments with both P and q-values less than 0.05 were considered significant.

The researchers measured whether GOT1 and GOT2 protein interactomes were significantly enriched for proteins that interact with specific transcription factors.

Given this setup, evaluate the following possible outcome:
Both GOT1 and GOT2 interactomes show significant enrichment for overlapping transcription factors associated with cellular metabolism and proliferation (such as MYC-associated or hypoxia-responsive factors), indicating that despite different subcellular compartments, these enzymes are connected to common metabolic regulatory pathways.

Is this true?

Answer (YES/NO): NO